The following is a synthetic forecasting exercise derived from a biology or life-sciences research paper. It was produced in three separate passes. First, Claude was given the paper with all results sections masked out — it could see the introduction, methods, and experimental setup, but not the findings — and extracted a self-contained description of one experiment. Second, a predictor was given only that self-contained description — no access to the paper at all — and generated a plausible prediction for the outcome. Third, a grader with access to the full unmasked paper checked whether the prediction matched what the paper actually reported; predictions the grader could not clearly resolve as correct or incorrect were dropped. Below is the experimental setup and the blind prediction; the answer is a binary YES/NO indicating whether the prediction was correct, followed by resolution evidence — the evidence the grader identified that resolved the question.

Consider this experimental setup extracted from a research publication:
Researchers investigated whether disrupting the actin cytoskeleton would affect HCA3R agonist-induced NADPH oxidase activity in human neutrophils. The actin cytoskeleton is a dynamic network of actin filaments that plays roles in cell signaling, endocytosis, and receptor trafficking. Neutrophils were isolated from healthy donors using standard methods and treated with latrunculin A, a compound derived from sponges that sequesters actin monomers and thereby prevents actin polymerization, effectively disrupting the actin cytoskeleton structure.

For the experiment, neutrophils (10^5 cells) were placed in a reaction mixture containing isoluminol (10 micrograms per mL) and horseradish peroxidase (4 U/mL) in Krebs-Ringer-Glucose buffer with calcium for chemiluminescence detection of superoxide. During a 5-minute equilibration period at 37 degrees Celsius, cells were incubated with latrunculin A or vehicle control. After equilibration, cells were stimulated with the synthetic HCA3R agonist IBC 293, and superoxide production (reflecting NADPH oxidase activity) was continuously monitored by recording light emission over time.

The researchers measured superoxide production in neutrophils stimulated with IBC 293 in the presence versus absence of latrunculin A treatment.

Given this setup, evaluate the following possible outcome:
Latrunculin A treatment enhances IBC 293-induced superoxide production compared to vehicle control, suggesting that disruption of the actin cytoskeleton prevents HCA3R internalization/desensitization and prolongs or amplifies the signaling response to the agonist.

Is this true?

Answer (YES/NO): YES